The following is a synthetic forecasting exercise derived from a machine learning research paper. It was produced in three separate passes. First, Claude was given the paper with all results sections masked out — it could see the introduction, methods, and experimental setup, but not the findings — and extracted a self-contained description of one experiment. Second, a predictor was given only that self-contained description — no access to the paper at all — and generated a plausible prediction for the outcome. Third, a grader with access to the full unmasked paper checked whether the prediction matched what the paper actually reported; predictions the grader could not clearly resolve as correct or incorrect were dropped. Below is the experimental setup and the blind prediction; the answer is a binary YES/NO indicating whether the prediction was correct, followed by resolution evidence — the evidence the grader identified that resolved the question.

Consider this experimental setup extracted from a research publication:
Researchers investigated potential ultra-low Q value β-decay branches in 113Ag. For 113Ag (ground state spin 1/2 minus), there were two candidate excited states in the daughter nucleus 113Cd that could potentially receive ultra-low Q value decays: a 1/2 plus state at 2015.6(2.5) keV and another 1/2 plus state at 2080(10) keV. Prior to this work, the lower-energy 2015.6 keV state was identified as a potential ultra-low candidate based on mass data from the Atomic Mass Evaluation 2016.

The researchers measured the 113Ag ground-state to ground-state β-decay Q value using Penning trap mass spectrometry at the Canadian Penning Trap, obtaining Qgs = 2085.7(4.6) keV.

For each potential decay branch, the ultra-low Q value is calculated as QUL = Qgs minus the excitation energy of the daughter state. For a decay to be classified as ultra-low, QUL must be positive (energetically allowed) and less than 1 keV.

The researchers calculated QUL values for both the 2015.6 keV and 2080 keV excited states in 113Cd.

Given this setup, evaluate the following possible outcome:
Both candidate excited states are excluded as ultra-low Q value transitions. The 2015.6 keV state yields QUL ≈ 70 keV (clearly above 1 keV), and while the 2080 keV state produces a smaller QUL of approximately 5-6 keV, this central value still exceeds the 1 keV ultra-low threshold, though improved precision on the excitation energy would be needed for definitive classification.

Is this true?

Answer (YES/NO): NO